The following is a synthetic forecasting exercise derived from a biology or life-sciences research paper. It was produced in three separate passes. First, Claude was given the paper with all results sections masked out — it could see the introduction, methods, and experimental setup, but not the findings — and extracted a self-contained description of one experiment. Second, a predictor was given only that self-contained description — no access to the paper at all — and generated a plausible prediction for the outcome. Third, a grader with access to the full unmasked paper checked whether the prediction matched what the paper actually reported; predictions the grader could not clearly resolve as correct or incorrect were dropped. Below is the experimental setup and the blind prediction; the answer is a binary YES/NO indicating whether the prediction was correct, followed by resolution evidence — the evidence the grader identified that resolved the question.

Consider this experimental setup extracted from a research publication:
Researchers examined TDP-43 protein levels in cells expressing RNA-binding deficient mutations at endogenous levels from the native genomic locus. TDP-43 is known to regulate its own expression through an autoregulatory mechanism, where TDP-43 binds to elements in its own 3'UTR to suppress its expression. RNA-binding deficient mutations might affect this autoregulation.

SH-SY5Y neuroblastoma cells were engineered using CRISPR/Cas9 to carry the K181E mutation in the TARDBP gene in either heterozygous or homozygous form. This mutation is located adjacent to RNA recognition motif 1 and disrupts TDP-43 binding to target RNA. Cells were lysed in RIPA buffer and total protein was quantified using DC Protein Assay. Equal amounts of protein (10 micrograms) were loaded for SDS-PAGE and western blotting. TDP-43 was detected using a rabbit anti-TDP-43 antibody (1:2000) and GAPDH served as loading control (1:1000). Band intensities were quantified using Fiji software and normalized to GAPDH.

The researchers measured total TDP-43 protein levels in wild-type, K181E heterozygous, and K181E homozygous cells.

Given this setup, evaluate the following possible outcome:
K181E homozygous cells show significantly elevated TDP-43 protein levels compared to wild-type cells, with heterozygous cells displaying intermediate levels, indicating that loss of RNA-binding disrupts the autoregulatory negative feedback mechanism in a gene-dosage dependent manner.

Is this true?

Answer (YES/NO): NO